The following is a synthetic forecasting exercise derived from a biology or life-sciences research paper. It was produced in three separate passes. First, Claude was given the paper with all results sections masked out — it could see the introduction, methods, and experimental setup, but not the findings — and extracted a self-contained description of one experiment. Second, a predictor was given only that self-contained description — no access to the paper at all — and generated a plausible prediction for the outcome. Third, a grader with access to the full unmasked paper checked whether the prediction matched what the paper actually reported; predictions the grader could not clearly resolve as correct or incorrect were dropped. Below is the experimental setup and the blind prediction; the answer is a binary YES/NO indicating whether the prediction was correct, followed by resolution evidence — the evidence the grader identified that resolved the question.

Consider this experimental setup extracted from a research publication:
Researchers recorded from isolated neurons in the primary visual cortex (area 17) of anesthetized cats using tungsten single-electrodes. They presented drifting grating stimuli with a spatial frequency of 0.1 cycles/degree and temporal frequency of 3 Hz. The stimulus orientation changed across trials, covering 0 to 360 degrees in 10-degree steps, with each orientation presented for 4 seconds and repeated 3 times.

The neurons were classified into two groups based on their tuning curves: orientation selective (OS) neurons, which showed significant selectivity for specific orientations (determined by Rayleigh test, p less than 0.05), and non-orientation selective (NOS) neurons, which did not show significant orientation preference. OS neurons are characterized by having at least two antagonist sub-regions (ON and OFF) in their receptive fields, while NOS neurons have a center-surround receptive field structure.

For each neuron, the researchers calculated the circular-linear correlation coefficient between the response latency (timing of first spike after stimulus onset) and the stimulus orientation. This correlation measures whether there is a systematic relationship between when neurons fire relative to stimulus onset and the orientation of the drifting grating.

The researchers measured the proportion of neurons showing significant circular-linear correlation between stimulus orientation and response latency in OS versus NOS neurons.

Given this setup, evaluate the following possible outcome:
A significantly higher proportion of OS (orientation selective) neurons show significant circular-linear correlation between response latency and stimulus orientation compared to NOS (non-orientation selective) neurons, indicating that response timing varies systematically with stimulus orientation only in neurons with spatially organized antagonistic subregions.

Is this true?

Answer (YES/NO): NO